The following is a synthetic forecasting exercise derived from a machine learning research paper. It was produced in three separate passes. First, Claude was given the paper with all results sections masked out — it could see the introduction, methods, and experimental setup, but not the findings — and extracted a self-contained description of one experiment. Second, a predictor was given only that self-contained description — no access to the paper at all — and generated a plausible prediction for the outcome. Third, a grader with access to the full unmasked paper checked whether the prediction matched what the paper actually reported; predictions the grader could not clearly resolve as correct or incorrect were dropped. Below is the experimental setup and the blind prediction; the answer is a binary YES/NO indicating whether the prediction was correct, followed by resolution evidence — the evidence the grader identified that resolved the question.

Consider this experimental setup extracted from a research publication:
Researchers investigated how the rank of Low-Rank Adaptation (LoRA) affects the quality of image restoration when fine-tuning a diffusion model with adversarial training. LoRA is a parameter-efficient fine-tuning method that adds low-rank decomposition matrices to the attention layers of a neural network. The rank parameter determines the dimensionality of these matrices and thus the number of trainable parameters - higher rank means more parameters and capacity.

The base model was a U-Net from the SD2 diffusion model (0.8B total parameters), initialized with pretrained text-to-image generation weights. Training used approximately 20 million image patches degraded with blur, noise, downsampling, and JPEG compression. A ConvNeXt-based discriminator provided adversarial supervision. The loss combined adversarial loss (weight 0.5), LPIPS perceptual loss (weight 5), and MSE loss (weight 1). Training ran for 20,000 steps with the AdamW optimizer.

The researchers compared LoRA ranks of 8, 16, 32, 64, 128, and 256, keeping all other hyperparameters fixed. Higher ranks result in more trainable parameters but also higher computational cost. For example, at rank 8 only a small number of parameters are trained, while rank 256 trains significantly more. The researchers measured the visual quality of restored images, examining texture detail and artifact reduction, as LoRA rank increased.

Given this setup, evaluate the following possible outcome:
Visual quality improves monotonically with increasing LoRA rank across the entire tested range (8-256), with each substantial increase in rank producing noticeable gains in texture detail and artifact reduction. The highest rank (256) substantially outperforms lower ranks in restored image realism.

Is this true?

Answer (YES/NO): NO